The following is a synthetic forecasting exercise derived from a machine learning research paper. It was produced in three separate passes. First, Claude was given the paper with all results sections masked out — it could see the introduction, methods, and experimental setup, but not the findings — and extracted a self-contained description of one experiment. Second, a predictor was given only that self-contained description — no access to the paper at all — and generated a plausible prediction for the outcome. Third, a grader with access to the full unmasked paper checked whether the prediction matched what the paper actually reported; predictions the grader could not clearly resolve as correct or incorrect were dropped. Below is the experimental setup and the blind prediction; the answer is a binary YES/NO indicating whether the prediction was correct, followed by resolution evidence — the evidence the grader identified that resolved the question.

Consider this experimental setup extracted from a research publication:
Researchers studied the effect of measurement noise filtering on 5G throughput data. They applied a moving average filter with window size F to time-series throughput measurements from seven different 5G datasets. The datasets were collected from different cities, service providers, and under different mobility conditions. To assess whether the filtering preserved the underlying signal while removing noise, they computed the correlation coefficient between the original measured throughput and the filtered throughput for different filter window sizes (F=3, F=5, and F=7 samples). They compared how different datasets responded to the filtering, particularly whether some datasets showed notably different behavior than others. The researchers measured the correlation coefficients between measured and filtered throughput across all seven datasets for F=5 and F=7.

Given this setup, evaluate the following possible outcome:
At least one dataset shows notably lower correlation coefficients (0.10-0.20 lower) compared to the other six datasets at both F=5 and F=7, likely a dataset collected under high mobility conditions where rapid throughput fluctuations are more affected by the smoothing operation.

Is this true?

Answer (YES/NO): YES